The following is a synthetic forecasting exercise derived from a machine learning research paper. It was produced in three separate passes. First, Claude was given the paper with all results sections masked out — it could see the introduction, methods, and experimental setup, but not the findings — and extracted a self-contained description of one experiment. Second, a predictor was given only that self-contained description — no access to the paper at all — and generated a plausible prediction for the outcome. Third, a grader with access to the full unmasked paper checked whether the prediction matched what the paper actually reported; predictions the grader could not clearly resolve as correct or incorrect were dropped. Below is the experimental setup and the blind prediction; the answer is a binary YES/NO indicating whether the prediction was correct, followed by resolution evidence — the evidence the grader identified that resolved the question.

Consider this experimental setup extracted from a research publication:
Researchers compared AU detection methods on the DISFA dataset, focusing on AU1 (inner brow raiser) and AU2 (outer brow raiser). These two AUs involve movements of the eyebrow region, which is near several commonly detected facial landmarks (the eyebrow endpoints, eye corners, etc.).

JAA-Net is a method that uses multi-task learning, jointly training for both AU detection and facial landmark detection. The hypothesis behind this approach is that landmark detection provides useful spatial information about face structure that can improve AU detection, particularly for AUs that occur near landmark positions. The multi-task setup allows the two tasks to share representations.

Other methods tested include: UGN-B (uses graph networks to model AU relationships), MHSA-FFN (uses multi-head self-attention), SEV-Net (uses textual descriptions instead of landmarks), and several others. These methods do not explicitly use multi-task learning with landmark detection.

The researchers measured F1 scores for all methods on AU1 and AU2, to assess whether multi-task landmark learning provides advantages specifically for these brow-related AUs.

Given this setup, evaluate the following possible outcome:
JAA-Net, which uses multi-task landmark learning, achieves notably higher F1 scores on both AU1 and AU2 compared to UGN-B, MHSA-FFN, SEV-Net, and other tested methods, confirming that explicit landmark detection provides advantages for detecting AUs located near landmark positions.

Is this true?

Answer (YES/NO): YES